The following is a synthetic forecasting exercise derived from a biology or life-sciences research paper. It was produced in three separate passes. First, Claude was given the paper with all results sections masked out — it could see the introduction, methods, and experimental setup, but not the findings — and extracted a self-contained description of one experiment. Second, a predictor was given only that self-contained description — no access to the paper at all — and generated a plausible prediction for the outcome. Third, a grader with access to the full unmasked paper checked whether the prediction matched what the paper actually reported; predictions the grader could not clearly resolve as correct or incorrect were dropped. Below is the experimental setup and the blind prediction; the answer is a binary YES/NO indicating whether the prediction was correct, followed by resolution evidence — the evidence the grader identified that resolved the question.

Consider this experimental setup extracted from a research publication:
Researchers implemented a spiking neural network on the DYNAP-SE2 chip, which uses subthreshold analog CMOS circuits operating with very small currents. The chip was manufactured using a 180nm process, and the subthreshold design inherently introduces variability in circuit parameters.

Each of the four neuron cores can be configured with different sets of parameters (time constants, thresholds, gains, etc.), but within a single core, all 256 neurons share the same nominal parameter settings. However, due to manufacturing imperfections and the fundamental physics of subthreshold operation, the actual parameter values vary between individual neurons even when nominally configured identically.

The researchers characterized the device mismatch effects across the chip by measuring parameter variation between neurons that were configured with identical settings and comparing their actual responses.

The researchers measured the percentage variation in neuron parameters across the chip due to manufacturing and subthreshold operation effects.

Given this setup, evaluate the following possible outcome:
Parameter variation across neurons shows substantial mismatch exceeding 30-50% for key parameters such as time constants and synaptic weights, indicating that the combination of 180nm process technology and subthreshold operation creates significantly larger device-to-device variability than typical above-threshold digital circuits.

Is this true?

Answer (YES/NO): NO